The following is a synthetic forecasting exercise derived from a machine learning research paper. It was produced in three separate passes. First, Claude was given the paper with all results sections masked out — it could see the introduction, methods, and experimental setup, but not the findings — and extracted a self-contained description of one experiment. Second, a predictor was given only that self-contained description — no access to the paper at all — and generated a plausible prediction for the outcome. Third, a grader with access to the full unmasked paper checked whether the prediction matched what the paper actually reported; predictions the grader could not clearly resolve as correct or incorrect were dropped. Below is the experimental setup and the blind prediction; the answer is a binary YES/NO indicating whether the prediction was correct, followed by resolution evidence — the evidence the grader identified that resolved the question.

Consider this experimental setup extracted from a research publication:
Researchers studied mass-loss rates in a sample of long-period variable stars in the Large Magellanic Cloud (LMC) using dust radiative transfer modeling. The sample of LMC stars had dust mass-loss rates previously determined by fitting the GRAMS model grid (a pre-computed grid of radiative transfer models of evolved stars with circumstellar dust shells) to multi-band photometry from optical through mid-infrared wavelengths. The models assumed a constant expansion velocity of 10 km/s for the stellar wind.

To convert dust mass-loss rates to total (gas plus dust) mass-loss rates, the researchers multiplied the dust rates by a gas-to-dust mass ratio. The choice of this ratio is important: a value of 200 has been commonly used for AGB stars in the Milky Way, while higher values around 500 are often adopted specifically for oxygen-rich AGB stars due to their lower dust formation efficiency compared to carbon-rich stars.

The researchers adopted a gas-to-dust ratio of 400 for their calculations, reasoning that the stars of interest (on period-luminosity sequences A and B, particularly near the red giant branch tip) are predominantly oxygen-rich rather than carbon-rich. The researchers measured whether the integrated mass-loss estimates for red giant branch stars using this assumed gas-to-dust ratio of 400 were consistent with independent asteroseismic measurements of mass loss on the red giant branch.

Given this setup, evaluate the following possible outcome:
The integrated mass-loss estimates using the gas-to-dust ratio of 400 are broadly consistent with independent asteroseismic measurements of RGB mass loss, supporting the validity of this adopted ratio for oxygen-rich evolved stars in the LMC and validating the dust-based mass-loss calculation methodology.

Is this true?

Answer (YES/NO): YES